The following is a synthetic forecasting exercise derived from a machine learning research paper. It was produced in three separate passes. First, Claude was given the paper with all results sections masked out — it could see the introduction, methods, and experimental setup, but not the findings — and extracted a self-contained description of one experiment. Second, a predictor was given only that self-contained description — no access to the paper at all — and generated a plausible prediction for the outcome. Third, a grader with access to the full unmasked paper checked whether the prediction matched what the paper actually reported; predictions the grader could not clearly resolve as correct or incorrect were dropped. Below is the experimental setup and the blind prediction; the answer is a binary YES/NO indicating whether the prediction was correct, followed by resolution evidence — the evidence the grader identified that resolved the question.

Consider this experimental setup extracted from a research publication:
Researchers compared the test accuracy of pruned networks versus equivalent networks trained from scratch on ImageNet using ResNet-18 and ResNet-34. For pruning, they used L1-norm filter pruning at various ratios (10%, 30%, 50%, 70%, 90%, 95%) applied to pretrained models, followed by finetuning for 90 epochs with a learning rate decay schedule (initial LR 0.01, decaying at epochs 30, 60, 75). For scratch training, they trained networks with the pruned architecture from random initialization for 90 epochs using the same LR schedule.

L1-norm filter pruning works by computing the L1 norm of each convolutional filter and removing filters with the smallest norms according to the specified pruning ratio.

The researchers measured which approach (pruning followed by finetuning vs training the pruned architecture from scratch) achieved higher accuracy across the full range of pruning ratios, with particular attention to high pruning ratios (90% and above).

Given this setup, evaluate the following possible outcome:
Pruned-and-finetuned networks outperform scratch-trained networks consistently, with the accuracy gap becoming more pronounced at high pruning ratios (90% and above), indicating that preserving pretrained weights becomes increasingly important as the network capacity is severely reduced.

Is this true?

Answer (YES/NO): NO